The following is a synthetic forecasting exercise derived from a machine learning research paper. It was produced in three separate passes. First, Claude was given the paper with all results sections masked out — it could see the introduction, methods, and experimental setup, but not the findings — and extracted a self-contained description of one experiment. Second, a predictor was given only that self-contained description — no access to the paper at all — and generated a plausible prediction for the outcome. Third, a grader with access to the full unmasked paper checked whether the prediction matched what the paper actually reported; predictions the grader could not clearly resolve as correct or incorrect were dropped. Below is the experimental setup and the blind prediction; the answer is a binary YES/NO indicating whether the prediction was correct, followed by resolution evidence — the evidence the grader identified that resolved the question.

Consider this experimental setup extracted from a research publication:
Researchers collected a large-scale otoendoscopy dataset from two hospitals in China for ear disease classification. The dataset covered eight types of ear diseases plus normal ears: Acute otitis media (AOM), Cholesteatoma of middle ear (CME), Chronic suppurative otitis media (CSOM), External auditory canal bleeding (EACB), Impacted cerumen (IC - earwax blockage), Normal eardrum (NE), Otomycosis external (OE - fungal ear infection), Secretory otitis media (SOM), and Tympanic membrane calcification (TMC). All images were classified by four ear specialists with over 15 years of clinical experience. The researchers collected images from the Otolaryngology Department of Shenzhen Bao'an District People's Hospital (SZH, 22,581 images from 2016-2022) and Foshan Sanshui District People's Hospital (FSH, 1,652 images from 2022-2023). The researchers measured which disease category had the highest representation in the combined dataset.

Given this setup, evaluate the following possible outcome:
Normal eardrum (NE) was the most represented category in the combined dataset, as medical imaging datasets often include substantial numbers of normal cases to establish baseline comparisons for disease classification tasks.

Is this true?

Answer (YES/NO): NO